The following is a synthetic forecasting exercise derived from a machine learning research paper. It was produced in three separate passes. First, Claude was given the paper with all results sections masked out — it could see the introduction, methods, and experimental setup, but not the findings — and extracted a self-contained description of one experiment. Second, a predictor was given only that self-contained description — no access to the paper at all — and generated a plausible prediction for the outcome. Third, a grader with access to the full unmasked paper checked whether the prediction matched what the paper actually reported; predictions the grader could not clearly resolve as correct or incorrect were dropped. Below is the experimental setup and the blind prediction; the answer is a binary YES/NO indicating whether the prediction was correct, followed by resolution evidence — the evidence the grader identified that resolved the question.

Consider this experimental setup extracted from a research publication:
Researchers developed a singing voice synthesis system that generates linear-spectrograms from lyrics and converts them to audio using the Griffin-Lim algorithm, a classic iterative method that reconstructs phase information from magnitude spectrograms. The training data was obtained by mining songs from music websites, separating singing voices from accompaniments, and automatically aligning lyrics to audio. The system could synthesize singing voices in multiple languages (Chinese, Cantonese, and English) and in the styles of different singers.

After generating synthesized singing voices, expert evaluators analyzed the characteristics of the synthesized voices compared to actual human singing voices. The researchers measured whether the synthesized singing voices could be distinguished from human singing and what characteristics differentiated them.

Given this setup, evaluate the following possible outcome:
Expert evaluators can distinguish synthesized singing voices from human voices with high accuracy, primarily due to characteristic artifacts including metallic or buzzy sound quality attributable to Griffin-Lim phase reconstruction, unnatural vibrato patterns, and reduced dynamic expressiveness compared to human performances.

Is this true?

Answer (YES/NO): NO